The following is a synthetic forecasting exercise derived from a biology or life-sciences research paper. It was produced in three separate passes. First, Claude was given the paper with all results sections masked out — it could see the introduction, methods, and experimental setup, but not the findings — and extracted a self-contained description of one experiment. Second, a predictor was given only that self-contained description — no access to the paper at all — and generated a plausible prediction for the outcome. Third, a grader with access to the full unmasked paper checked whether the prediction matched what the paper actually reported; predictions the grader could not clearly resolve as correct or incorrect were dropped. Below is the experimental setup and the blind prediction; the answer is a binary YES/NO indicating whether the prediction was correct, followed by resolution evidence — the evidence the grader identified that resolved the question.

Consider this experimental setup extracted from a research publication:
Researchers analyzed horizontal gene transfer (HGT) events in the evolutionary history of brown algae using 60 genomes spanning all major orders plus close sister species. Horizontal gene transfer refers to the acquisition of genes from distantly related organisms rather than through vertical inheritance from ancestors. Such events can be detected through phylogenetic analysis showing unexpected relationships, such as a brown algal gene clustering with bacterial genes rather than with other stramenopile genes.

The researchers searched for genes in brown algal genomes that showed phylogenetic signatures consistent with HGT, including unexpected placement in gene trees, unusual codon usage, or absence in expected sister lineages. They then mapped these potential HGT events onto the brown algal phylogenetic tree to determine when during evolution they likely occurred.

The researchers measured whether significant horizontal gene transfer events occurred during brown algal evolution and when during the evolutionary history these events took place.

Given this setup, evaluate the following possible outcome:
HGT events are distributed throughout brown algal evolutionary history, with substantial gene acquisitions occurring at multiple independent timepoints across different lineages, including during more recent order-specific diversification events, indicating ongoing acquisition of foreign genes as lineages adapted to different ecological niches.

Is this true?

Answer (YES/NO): NO